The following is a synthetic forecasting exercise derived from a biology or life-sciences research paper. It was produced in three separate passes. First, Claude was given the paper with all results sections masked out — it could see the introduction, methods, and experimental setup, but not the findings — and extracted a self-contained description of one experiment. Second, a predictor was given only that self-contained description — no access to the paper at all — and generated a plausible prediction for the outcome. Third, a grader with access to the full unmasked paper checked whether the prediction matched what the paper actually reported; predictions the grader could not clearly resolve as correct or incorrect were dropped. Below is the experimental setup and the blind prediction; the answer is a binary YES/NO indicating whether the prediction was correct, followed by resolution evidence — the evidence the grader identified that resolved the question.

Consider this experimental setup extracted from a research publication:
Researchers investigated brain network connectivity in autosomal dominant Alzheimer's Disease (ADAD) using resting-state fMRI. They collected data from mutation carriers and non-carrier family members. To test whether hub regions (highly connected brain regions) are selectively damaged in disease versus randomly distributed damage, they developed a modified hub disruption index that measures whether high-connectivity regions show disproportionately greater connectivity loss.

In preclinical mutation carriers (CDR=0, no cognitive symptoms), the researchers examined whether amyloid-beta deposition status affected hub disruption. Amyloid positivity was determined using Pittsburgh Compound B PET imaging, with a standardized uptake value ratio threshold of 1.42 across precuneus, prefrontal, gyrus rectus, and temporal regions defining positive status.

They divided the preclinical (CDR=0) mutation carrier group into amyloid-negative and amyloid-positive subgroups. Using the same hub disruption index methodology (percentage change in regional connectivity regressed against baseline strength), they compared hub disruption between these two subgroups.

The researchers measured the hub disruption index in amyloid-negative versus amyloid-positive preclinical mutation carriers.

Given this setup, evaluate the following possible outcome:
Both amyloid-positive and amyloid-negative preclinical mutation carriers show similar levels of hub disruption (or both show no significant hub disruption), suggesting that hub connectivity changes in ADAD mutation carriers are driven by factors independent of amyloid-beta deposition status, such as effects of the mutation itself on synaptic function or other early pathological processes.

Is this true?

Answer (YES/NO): YES